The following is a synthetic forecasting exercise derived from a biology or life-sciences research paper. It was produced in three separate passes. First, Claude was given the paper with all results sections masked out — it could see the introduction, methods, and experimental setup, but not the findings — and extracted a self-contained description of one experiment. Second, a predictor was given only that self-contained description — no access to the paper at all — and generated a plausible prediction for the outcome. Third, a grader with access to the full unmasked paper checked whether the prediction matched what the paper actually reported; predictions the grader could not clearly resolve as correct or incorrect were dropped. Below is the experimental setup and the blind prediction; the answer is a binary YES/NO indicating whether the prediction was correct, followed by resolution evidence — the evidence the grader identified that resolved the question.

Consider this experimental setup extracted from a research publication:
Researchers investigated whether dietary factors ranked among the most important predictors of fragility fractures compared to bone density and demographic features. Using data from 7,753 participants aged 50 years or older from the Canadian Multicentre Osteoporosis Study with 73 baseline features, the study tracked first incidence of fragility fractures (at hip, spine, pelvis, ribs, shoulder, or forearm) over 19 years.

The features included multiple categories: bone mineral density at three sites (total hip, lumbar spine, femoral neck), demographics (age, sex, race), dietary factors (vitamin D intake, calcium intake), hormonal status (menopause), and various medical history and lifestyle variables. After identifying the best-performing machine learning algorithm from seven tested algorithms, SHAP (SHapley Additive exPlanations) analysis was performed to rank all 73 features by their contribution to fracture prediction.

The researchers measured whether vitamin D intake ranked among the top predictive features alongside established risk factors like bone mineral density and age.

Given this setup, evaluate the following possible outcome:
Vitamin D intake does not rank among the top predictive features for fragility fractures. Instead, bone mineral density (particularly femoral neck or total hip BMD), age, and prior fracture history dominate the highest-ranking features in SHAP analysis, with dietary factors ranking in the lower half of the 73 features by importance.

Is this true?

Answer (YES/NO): NO